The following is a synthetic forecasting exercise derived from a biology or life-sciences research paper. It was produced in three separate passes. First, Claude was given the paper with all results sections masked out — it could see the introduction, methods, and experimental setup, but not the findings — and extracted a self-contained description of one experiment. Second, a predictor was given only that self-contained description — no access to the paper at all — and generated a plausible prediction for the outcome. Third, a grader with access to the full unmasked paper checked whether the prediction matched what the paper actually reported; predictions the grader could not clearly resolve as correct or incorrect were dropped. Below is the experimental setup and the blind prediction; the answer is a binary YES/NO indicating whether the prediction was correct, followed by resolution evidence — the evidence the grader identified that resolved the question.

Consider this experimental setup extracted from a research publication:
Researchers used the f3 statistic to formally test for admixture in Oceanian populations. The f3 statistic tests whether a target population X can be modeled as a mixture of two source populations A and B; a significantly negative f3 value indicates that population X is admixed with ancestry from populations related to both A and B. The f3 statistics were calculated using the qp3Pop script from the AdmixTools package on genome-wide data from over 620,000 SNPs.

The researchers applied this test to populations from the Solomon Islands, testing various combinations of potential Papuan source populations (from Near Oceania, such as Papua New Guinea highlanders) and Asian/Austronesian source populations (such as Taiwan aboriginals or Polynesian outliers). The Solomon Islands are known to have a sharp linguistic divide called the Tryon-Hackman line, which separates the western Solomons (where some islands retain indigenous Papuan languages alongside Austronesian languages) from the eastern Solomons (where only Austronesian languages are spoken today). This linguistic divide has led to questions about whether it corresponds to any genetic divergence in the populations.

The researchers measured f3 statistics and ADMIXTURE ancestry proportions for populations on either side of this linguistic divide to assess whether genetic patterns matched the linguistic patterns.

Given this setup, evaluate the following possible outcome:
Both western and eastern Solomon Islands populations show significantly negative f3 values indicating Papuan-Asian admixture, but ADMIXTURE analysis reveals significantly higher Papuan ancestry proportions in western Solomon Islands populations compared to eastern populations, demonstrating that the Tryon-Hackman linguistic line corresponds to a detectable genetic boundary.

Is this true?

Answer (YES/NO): NO